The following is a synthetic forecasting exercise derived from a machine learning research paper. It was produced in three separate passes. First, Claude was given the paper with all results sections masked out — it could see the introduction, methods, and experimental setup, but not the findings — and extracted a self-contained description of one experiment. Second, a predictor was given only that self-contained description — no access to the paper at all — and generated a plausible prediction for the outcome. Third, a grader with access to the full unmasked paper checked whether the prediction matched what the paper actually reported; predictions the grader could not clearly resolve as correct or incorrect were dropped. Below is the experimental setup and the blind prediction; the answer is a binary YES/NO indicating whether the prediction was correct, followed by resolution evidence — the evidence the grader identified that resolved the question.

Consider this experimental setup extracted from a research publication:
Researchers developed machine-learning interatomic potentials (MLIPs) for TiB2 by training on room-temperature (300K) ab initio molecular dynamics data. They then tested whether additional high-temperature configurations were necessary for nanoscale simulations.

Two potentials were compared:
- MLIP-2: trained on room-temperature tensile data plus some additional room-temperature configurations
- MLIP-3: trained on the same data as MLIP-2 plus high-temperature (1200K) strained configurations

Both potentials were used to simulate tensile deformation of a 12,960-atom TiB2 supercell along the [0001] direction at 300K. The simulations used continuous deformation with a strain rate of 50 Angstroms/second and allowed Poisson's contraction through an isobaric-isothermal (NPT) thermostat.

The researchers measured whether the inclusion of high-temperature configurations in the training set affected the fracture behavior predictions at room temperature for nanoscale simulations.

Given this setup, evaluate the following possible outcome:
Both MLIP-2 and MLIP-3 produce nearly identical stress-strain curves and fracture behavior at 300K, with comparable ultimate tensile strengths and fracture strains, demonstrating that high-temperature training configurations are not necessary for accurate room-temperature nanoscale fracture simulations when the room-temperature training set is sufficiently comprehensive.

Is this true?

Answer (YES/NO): NO